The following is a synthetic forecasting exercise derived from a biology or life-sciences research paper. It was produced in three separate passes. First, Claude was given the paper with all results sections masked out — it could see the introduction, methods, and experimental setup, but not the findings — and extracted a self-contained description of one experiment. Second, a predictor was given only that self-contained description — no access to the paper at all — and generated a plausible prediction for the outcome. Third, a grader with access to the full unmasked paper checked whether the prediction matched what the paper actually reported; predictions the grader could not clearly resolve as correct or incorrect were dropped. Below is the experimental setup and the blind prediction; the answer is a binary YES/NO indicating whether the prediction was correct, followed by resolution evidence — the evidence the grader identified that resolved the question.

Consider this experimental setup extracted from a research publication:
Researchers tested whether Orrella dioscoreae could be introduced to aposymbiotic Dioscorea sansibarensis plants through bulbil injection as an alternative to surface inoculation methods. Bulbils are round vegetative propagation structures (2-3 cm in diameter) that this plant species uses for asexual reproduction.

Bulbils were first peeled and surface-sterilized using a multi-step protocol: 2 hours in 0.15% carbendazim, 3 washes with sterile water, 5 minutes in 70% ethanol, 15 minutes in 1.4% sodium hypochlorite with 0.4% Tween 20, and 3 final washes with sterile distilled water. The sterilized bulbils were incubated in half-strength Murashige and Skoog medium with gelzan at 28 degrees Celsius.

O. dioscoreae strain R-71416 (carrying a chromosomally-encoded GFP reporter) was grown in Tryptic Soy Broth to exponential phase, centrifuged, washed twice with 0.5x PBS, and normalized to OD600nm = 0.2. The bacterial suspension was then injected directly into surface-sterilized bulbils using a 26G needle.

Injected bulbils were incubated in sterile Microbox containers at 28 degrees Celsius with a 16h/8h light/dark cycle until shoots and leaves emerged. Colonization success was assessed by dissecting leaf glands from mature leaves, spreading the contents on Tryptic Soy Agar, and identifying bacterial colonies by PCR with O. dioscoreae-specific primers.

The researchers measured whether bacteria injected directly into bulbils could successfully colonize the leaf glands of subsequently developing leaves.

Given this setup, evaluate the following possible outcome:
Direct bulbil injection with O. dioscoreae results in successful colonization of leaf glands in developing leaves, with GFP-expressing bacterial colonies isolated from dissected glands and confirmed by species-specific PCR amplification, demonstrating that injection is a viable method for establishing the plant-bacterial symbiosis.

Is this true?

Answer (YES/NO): NO